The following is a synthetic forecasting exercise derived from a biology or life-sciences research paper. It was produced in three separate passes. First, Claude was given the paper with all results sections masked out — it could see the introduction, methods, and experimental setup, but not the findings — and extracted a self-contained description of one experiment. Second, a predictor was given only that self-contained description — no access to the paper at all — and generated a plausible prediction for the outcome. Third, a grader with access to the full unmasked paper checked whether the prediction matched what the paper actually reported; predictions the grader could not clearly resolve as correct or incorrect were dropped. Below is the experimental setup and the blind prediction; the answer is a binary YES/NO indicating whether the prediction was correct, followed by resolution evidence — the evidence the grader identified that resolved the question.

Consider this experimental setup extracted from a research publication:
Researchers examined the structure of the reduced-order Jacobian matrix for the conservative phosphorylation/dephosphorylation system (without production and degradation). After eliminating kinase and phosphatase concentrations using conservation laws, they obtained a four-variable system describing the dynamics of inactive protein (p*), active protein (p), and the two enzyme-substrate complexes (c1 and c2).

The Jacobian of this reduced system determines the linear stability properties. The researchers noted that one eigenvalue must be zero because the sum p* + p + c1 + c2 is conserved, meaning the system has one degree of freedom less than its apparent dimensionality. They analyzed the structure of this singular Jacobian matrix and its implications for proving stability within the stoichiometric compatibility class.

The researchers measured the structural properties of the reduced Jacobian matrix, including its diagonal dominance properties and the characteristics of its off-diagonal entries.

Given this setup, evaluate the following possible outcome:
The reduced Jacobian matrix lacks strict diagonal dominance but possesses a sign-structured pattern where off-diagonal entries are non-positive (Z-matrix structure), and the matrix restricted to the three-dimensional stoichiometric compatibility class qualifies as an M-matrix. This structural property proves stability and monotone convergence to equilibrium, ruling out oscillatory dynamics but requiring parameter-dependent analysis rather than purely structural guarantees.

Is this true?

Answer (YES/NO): NO